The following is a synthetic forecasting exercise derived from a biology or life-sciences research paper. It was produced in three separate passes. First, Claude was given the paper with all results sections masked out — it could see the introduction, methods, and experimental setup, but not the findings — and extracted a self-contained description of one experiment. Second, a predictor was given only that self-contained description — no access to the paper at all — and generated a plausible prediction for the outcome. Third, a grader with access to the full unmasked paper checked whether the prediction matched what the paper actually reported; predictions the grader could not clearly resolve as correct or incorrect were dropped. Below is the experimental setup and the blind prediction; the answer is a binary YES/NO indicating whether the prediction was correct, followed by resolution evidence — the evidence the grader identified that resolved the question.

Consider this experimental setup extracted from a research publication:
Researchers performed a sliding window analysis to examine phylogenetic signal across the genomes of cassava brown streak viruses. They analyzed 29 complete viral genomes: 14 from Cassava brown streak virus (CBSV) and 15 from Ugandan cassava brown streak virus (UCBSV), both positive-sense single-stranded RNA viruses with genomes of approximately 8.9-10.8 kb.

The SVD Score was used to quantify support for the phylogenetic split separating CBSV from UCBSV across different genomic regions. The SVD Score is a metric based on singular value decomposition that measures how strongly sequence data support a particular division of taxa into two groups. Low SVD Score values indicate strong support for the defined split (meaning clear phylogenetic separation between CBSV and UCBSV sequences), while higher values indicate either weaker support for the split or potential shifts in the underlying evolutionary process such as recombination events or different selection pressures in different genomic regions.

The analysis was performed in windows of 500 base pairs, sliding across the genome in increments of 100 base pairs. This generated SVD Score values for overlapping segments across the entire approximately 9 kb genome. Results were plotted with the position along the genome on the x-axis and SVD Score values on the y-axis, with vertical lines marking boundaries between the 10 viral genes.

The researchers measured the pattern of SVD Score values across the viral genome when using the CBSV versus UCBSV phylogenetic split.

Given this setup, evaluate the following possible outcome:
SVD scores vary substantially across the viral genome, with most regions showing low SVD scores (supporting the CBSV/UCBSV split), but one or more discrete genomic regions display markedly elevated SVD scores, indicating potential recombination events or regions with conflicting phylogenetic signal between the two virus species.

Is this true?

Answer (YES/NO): NO